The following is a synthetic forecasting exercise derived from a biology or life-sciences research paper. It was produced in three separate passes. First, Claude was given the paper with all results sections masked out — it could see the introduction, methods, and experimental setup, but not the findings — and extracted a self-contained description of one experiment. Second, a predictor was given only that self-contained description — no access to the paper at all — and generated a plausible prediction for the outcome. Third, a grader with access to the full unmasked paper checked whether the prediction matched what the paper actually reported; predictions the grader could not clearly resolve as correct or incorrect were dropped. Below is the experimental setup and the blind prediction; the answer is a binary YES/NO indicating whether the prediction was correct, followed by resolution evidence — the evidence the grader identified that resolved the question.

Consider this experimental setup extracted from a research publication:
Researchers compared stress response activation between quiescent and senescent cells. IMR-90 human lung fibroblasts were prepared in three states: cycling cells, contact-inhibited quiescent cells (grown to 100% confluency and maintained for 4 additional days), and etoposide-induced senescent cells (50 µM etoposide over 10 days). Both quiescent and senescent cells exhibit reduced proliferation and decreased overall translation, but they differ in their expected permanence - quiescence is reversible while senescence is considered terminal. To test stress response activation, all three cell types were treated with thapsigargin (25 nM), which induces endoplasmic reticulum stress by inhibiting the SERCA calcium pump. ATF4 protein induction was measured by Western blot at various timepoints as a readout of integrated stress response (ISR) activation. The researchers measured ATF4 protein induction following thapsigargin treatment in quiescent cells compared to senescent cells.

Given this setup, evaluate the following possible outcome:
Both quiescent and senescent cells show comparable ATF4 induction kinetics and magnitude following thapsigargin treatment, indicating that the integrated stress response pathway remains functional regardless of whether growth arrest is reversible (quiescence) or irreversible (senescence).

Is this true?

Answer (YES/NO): NO